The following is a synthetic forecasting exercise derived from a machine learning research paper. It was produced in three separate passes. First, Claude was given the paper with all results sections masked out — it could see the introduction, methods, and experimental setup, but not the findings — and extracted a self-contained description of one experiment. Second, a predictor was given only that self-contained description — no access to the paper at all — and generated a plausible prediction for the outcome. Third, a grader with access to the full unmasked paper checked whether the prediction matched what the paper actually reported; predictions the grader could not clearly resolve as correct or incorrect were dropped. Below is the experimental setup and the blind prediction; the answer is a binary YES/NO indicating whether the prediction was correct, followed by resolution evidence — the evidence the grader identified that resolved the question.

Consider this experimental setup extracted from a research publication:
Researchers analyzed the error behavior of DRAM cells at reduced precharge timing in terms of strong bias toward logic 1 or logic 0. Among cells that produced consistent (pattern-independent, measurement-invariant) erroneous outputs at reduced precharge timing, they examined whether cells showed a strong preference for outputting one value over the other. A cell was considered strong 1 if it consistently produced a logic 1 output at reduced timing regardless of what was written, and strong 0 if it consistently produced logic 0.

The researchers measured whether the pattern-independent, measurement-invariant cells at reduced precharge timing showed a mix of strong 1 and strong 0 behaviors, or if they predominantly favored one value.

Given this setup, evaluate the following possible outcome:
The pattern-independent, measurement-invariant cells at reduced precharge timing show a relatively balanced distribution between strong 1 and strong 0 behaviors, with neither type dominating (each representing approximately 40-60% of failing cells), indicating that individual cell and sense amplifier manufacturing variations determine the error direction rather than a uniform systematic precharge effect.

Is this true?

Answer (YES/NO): NO